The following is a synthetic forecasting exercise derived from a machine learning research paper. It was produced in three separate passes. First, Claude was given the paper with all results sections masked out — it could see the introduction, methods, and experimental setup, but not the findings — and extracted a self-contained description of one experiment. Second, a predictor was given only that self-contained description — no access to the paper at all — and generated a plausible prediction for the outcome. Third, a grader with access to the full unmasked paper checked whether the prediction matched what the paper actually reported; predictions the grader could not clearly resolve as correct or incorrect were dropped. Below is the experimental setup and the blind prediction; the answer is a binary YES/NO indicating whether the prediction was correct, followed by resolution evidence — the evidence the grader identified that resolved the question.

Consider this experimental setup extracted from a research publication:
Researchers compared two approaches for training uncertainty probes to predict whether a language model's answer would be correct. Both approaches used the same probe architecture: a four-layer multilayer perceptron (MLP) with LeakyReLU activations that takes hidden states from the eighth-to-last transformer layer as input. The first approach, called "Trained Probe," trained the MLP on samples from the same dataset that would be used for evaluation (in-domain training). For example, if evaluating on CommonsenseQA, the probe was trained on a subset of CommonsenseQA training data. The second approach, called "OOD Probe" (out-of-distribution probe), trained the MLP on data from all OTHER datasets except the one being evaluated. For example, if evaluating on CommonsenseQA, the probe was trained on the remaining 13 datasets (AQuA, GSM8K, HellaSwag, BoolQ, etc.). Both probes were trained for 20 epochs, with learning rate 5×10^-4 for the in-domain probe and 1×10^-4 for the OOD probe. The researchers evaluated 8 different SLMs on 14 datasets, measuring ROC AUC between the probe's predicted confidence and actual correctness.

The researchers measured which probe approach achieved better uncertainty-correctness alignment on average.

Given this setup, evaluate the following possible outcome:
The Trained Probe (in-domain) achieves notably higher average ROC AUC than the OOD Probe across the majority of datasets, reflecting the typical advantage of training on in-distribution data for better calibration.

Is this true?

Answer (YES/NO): NO